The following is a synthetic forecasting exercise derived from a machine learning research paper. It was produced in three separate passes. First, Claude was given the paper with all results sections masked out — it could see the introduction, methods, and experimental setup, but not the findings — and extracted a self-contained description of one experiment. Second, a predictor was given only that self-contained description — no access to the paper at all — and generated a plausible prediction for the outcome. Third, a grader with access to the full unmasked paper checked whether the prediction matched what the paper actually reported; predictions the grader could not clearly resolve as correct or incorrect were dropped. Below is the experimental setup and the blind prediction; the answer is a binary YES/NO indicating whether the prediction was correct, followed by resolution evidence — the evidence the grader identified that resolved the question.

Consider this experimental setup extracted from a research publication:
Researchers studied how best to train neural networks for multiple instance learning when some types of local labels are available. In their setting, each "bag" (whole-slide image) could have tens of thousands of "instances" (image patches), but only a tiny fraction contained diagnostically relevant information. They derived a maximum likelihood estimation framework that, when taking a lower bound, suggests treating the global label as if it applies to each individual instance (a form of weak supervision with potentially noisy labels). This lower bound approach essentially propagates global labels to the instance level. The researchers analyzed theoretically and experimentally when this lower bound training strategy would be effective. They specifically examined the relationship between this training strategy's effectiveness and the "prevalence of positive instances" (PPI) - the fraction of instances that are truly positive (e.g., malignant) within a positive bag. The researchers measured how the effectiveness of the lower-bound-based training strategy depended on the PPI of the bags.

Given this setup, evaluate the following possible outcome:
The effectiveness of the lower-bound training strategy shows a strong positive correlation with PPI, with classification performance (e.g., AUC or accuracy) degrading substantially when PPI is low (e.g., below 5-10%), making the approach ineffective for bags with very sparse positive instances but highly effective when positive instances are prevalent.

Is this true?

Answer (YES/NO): NO